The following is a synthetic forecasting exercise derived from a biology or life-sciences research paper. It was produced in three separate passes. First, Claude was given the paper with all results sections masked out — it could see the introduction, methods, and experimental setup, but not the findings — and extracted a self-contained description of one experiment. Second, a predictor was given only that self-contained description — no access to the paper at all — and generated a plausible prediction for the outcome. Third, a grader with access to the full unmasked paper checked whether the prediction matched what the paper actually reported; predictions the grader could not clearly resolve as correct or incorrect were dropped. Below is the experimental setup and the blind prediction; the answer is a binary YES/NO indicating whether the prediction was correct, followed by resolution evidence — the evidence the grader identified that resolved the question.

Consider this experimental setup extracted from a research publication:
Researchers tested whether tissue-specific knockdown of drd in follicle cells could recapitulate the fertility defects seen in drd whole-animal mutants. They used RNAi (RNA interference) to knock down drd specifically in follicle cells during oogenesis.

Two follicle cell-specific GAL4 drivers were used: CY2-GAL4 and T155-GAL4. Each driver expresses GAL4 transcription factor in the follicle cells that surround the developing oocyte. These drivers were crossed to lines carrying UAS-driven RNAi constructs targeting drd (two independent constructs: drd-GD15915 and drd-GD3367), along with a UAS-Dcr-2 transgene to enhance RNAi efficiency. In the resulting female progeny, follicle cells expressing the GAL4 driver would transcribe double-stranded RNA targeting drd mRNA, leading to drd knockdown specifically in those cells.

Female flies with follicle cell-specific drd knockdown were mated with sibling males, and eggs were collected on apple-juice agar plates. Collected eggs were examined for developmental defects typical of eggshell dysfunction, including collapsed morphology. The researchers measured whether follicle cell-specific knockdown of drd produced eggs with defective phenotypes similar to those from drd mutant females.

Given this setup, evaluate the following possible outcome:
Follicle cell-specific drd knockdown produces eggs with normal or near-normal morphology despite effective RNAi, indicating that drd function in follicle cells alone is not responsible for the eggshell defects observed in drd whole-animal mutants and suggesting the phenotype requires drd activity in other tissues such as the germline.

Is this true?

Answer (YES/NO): NO